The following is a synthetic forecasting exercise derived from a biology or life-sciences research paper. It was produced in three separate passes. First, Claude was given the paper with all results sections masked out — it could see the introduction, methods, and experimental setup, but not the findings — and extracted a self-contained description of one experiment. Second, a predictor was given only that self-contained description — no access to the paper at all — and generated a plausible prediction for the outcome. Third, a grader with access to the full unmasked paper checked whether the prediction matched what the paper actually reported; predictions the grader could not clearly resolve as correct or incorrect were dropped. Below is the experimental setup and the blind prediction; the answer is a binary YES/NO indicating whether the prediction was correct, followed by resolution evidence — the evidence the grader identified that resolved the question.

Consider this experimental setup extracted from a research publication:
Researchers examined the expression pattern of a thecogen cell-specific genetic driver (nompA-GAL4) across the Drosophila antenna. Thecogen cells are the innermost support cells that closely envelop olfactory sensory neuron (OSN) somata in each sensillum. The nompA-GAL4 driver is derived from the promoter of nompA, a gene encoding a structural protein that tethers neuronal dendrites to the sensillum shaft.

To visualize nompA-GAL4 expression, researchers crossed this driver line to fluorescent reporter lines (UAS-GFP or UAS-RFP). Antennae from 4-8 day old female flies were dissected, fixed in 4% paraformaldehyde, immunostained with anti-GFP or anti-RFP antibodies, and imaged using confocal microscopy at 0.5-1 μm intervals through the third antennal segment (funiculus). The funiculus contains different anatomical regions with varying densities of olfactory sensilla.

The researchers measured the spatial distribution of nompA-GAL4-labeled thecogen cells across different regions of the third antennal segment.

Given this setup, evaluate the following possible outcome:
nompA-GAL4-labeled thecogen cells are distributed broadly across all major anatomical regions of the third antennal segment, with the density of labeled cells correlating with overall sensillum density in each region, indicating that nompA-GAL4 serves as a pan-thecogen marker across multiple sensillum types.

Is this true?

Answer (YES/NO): NO